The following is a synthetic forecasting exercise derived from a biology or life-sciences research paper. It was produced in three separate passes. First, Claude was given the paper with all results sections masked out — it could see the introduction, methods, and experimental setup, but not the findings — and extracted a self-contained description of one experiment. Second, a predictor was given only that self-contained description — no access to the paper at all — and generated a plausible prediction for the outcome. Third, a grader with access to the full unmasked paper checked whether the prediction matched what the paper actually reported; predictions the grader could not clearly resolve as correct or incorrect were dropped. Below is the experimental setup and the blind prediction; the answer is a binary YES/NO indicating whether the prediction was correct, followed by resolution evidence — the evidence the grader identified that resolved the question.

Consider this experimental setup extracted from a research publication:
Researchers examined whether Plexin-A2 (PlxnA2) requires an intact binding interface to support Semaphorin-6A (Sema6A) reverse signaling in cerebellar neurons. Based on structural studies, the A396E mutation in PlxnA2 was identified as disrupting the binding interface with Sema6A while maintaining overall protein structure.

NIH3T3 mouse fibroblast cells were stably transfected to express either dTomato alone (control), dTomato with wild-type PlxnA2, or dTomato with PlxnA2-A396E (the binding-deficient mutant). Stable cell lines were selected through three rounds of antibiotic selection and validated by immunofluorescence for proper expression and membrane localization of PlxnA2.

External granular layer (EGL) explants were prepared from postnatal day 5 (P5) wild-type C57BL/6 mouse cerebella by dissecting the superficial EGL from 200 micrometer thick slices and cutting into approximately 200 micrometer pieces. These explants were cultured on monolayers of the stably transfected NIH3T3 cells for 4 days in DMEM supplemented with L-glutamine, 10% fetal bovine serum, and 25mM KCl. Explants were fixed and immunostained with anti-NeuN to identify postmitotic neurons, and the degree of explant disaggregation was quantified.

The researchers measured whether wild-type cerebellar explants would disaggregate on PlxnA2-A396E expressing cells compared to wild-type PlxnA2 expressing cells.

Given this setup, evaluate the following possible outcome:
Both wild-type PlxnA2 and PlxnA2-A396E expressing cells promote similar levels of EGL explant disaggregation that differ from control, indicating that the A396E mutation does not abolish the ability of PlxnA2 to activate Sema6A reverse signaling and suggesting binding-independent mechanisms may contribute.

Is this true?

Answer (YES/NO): NO